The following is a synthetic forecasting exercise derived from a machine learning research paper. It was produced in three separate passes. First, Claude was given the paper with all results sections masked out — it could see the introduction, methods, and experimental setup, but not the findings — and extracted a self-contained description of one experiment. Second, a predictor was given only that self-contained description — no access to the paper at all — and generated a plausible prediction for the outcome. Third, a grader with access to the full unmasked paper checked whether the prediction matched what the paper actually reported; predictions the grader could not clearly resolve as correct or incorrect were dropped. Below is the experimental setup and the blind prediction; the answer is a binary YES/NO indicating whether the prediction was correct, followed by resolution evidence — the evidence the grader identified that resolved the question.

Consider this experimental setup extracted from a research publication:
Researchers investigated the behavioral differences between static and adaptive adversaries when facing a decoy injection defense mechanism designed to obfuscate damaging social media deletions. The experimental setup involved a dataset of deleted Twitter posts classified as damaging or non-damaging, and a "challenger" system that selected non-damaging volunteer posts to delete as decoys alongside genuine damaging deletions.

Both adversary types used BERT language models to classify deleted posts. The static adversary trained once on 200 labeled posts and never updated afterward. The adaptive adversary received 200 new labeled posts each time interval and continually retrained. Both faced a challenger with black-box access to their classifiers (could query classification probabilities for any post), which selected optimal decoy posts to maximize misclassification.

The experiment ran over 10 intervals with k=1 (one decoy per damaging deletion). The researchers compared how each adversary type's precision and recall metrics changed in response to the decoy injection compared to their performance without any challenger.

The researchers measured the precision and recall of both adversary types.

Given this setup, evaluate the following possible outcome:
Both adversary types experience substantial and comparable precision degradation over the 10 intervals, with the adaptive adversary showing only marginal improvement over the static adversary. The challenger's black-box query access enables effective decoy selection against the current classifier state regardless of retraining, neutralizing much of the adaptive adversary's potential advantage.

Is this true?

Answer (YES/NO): NO